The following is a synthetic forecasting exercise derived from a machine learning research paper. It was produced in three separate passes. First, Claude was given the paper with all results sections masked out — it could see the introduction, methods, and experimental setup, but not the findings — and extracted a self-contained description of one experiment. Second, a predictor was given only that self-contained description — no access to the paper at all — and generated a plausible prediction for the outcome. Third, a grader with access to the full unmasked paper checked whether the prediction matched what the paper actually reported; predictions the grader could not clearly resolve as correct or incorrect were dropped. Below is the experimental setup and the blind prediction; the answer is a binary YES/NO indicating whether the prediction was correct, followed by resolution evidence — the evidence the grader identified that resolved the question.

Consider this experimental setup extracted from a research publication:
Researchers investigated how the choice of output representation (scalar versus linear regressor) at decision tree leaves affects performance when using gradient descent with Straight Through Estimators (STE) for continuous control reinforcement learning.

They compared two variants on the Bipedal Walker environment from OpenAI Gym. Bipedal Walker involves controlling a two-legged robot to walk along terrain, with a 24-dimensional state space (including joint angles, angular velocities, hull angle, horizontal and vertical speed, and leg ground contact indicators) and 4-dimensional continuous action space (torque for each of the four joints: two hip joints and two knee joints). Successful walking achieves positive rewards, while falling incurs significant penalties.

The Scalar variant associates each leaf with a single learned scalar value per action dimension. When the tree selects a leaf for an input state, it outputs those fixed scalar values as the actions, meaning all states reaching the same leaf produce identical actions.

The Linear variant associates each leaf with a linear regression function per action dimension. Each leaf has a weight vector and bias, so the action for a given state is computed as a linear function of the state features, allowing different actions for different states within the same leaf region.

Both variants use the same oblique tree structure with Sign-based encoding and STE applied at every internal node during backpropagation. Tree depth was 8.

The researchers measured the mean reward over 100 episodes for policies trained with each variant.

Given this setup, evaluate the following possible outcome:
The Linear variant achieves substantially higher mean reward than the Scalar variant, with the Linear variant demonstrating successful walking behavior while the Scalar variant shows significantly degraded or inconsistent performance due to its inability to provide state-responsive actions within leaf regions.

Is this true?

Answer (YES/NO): YES